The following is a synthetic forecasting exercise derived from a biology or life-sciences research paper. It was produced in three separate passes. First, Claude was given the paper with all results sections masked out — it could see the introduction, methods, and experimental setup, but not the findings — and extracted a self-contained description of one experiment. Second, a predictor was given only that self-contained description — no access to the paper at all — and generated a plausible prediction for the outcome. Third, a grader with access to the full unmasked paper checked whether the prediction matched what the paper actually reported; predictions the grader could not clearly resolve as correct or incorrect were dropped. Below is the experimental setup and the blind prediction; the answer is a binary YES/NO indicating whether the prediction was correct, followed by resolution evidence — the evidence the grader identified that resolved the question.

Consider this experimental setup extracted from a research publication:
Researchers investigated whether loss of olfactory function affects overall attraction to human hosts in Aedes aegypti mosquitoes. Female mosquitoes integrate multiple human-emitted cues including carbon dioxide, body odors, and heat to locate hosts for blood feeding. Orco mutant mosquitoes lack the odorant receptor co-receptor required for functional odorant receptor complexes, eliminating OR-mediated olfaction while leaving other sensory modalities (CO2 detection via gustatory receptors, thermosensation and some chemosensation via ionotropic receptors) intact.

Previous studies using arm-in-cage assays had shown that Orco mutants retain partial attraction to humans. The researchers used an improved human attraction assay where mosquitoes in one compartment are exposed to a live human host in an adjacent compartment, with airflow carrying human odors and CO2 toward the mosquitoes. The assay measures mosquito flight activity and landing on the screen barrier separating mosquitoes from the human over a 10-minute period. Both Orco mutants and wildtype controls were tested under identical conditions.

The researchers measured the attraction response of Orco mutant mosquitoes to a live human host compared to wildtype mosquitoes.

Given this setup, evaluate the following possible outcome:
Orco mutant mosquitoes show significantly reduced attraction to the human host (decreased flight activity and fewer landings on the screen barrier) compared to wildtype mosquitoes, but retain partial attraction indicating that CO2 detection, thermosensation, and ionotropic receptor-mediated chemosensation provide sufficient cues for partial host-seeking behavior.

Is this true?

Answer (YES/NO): NO